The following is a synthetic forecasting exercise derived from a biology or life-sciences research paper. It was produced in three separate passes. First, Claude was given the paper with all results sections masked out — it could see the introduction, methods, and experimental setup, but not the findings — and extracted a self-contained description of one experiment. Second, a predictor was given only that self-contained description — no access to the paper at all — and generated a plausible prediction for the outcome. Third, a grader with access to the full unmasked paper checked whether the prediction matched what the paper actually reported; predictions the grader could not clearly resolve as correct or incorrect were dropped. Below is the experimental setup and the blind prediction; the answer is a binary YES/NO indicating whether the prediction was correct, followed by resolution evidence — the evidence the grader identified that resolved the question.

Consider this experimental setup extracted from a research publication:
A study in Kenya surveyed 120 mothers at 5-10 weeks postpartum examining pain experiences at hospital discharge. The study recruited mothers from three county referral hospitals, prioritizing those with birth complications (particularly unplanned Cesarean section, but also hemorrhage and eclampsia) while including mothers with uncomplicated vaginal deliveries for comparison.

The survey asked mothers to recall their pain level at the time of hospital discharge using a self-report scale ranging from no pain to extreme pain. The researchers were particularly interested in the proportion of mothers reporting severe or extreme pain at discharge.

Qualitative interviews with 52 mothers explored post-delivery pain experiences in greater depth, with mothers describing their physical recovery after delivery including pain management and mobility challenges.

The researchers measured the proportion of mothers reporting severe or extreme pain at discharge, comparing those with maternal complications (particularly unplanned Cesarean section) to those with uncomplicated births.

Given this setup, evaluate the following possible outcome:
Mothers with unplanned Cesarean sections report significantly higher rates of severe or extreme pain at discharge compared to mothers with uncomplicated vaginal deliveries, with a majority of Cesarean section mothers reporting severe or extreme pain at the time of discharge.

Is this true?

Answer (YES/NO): NO